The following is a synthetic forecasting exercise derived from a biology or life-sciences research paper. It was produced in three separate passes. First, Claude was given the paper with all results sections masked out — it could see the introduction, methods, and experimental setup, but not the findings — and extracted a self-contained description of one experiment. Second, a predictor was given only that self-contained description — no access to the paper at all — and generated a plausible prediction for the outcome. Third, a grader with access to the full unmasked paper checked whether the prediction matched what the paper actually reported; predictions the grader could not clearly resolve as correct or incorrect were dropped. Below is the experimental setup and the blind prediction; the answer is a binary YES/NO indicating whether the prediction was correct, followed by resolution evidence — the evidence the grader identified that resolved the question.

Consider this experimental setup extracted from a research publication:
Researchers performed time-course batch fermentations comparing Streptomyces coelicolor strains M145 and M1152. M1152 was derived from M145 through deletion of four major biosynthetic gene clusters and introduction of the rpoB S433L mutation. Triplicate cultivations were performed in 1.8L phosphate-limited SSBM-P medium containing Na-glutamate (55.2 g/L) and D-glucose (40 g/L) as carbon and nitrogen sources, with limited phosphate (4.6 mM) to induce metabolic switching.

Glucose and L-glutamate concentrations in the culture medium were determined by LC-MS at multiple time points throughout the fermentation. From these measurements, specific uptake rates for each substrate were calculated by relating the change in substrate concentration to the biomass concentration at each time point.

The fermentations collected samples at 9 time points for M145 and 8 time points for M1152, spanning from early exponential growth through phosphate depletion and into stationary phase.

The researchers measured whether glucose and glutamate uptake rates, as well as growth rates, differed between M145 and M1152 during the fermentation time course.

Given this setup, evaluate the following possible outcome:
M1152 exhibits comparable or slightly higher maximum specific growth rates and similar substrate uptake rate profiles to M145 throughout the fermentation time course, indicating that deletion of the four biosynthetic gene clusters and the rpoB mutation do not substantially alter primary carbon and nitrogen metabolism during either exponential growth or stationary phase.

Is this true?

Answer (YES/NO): NO